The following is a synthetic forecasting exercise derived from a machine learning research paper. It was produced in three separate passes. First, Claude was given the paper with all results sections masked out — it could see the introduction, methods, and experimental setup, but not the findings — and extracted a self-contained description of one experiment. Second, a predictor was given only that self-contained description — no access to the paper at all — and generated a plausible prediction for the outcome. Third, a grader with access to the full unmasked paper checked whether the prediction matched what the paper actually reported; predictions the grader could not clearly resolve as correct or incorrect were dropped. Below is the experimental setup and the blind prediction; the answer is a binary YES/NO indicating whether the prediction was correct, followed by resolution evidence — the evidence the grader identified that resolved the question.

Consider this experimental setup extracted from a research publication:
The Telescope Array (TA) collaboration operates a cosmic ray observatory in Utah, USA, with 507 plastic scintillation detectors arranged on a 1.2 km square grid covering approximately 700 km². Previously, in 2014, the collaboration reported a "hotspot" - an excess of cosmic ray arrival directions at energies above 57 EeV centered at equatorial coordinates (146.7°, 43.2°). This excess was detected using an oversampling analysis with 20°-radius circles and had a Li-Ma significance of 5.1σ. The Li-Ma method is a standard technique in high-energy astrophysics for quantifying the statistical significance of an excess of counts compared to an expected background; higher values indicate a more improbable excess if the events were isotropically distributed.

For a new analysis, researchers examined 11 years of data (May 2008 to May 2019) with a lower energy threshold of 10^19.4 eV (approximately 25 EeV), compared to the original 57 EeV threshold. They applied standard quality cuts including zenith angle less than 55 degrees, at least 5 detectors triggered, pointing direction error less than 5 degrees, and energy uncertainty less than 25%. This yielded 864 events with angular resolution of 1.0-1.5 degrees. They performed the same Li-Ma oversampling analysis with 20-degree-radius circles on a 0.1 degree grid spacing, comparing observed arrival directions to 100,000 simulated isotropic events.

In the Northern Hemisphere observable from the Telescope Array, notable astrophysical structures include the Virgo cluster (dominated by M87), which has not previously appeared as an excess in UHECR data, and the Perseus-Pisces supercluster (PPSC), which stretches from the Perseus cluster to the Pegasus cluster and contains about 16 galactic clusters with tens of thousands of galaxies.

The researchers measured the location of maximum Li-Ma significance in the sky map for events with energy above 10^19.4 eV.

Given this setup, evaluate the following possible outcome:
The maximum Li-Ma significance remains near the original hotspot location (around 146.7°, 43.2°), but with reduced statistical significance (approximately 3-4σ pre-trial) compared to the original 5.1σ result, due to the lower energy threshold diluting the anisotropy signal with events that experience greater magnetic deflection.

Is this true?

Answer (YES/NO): NO